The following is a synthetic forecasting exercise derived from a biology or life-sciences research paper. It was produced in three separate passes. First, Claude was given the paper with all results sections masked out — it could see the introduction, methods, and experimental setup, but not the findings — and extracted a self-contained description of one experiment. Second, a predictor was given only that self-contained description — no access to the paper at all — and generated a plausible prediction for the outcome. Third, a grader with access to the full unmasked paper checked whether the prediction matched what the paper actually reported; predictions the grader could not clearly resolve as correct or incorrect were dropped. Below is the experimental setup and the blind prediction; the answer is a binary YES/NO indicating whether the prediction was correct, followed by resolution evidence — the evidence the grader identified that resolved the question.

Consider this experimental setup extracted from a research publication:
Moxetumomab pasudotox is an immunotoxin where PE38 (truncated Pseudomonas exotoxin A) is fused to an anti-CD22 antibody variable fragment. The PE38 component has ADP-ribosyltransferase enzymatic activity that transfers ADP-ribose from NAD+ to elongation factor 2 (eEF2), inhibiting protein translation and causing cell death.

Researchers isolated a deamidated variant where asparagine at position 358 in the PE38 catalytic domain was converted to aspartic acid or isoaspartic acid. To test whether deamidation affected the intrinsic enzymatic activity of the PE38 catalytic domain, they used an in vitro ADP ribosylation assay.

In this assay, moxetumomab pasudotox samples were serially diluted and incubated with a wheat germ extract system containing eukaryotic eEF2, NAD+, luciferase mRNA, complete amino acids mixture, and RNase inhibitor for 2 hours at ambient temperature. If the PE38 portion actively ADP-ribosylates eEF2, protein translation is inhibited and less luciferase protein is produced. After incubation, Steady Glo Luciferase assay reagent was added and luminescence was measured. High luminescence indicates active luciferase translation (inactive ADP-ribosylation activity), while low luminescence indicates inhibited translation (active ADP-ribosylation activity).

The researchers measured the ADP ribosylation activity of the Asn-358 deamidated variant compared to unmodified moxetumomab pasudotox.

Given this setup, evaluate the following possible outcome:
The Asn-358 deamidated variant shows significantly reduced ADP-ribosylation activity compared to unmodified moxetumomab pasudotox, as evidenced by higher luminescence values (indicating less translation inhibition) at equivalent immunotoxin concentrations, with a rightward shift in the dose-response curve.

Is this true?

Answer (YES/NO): NO